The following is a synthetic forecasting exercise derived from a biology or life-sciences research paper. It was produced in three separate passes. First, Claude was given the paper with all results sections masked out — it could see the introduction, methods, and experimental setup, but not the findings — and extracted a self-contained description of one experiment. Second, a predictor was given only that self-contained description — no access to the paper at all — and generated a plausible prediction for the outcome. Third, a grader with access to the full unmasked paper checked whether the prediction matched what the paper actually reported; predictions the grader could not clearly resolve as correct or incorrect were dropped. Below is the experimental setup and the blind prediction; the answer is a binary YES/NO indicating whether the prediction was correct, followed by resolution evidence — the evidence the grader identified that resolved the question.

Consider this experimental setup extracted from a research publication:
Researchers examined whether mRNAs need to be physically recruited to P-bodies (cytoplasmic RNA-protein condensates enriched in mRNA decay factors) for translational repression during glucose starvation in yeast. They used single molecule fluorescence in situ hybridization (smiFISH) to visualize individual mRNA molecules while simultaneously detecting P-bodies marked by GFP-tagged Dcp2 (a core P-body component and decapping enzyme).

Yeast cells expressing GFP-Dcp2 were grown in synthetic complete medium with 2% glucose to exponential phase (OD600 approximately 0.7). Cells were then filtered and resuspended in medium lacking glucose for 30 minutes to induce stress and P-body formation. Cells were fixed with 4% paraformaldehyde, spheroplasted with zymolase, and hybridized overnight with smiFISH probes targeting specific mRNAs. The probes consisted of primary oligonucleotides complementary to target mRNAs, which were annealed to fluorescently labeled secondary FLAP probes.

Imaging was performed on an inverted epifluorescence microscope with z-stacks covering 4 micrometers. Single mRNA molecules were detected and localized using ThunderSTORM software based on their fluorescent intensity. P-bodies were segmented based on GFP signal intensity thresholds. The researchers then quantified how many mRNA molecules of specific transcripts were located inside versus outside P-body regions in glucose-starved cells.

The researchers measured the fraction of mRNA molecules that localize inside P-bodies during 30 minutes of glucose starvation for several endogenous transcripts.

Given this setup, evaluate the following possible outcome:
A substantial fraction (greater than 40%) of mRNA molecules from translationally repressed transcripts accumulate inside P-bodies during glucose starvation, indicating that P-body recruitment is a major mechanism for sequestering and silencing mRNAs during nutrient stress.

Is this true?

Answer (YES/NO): NO